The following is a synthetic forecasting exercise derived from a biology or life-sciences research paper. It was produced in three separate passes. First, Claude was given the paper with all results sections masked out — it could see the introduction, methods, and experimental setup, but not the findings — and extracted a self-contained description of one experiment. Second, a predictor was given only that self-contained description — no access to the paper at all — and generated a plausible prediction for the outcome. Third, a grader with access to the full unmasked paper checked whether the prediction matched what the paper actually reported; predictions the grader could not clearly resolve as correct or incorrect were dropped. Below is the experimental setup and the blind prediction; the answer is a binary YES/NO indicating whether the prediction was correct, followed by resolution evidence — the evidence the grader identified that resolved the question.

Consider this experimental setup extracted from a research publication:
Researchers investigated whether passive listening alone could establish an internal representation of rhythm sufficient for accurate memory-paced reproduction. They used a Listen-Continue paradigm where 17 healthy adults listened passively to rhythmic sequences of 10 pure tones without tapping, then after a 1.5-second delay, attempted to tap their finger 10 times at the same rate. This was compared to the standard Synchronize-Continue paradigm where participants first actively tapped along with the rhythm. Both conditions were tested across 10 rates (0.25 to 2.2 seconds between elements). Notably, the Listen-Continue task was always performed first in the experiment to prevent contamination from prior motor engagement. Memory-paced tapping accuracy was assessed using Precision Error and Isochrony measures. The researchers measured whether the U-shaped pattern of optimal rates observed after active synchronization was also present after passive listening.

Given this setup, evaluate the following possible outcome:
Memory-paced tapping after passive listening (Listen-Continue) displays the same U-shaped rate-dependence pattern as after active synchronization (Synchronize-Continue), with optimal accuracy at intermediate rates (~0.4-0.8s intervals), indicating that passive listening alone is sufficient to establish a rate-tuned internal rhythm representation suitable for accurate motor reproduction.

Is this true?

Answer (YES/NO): NO